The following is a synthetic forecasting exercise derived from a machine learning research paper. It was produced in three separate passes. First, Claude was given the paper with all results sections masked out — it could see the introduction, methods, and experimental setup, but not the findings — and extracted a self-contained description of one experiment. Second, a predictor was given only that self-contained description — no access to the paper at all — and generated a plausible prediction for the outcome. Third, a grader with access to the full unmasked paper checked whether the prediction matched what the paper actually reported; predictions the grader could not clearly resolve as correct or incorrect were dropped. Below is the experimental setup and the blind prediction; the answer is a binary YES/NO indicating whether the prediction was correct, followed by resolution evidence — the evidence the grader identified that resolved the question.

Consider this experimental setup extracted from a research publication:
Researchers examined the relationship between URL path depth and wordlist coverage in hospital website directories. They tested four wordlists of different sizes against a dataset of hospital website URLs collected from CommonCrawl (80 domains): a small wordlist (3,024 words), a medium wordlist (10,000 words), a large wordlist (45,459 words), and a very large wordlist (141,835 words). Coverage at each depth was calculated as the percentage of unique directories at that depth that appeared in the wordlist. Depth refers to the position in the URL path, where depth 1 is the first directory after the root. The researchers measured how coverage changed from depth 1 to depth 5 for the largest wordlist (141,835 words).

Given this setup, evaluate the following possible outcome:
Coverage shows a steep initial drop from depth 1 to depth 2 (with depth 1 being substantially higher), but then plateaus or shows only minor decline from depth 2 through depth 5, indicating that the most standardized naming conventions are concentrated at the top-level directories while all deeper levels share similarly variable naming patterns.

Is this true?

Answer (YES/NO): NO